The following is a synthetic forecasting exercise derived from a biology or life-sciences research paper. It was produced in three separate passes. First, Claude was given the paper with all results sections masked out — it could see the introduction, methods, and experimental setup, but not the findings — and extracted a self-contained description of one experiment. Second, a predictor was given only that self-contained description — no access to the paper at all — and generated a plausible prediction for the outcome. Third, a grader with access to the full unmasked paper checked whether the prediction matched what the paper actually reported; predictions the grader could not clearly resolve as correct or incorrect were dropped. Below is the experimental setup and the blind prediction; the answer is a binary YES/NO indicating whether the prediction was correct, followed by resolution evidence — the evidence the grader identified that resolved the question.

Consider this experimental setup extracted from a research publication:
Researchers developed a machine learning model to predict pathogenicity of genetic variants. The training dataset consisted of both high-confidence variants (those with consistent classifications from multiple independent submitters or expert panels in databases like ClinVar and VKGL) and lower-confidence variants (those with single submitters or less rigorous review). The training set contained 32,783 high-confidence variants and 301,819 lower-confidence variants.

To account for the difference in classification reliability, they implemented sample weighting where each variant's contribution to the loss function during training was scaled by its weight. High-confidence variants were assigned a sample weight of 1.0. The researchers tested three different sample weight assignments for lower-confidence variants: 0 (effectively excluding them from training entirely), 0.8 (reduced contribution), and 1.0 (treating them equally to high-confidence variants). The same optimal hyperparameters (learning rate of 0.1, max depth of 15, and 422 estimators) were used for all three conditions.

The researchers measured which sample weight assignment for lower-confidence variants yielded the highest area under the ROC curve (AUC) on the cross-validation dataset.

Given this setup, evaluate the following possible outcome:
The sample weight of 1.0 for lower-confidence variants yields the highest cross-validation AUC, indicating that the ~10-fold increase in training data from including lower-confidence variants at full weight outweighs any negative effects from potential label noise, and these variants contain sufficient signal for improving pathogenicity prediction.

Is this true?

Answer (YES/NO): NO